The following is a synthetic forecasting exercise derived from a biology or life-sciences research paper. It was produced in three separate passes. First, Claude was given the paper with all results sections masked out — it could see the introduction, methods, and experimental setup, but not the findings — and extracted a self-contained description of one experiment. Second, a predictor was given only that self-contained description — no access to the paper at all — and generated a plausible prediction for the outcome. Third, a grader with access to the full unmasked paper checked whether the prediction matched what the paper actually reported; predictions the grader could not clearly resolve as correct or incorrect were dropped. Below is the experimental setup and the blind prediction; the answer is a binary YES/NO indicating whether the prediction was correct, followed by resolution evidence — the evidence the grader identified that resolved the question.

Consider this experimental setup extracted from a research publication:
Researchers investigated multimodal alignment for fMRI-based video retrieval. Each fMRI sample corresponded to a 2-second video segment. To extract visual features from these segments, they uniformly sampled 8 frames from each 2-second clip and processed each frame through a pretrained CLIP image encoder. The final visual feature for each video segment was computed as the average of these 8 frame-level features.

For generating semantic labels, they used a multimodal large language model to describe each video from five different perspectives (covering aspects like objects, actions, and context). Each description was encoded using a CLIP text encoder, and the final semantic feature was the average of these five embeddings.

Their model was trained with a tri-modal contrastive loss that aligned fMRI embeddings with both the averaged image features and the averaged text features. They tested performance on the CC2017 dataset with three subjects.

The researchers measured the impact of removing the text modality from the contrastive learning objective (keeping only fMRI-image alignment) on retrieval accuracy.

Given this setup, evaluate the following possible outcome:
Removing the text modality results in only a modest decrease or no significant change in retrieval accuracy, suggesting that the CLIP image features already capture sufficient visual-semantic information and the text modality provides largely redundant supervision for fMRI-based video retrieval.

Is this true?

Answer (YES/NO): NO